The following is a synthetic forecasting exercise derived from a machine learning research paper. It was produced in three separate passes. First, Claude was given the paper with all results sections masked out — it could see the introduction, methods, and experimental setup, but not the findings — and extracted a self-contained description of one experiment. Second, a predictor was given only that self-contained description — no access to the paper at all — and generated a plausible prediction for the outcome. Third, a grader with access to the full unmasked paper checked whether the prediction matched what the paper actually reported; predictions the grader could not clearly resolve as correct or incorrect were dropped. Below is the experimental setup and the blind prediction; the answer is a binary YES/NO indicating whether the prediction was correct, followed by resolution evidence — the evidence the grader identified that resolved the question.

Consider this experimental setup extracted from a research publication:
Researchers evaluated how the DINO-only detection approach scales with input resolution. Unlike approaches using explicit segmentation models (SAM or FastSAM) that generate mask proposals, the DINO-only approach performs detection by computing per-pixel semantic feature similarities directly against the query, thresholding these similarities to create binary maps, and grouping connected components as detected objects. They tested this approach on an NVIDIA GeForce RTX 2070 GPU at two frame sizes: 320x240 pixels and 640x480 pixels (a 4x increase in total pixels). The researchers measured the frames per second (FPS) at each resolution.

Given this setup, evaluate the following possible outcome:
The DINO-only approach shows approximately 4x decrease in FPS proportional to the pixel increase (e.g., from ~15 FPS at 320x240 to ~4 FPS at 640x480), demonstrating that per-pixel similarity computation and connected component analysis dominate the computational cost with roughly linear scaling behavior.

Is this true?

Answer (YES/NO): NO